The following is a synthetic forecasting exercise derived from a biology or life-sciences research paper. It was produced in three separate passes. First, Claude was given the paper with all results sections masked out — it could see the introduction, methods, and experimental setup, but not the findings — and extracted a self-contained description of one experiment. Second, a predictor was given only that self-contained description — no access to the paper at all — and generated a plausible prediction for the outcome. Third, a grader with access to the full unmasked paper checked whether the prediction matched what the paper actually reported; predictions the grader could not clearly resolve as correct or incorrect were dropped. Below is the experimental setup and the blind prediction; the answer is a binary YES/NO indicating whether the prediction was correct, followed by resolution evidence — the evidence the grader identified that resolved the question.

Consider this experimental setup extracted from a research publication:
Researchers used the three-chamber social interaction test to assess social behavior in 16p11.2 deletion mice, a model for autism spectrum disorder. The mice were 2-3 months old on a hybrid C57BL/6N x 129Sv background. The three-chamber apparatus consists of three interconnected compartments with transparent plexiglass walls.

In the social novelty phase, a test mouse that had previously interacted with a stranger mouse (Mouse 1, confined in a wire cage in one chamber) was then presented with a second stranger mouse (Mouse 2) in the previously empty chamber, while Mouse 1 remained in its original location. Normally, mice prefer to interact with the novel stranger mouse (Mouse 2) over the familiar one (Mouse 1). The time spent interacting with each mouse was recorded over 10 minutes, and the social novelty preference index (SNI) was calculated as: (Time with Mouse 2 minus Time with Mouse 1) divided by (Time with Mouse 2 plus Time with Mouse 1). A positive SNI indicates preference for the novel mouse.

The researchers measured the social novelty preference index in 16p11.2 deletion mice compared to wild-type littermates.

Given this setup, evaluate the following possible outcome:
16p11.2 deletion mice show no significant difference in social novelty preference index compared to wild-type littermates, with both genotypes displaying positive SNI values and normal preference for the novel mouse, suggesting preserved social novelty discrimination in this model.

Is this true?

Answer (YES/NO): NO